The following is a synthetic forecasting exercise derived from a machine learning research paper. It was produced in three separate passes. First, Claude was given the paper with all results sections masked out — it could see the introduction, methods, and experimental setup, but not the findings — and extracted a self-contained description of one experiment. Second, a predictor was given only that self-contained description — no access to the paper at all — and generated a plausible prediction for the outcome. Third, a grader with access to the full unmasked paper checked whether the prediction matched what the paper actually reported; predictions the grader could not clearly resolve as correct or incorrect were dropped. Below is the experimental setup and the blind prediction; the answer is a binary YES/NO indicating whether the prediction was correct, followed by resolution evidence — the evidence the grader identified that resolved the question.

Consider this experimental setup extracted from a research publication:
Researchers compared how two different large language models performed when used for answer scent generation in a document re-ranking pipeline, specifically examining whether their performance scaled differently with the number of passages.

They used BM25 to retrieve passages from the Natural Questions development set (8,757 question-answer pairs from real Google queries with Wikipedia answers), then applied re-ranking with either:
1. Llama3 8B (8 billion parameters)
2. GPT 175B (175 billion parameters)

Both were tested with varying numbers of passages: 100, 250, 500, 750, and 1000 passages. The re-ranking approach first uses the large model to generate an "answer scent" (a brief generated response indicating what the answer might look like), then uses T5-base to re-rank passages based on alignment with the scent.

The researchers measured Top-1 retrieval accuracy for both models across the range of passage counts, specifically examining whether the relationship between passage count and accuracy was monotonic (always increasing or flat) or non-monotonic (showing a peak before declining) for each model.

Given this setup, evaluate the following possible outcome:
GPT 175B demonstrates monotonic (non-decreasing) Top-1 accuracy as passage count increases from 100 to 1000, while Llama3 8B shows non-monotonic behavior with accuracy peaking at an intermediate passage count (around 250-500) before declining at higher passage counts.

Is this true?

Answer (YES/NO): NO